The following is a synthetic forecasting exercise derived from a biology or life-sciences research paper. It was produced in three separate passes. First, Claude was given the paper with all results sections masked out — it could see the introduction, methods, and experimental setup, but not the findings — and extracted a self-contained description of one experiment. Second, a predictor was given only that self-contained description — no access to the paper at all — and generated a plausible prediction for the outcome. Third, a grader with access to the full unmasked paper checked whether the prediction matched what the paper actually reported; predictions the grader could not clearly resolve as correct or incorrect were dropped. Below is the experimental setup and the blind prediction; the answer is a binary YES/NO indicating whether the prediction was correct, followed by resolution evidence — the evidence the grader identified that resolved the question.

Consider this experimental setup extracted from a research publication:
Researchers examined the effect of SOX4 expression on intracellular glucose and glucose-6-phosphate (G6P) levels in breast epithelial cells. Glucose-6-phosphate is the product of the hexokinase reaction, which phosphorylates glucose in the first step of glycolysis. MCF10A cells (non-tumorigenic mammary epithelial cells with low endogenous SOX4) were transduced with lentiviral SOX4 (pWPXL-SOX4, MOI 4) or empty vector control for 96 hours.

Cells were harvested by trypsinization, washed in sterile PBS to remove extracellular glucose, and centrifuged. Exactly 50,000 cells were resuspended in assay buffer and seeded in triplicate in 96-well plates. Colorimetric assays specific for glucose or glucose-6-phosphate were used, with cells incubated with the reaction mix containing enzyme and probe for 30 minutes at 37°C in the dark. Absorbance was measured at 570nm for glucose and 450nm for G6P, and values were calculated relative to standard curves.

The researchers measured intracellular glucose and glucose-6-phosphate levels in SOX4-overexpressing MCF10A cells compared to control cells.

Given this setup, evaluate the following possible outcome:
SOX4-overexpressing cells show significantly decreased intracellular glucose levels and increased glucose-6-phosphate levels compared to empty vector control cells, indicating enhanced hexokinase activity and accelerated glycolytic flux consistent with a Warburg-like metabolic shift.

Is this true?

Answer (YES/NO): YES